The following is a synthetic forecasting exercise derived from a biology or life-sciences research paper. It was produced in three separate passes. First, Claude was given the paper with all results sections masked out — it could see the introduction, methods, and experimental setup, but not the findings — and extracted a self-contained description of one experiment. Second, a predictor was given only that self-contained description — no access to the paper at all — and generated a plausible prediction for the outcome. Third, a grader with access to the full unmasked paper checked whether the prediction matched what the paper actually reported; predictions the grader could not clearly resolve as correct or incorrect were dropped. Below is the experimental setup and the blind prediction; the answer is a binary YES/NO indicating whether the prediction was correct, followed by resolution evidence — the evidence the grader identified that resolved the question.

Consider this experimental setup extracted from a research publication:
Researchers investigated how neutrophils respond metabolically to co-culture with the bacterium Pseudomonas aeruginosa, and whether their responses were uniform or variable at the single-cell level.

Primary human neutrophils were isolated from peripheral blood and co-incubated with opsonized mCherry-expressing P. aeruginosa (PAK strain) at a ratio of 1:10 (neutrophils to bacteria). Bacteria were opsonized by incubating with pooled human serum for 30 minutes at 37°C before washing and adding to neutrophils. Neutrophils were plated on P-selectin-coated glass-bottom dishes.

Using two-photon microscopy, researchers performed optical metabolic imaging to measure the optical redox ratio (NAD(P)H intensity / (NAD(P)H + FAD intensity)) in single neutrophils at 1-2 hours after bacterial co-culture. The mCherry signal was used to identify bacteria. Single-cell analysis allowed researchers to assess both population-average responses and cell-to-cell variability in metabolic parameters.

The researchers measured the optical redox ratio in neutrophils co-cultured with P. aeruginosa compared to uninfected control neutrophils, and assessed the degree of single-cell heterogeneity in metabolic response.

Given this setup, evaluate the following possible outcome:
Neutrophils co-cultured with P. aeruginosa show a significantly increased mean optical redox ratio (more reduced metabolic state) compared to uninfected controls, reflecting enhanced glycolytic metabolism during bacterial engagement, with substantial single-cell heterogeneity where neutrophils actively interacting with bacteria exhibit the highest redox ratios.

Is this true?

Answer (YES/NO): NO